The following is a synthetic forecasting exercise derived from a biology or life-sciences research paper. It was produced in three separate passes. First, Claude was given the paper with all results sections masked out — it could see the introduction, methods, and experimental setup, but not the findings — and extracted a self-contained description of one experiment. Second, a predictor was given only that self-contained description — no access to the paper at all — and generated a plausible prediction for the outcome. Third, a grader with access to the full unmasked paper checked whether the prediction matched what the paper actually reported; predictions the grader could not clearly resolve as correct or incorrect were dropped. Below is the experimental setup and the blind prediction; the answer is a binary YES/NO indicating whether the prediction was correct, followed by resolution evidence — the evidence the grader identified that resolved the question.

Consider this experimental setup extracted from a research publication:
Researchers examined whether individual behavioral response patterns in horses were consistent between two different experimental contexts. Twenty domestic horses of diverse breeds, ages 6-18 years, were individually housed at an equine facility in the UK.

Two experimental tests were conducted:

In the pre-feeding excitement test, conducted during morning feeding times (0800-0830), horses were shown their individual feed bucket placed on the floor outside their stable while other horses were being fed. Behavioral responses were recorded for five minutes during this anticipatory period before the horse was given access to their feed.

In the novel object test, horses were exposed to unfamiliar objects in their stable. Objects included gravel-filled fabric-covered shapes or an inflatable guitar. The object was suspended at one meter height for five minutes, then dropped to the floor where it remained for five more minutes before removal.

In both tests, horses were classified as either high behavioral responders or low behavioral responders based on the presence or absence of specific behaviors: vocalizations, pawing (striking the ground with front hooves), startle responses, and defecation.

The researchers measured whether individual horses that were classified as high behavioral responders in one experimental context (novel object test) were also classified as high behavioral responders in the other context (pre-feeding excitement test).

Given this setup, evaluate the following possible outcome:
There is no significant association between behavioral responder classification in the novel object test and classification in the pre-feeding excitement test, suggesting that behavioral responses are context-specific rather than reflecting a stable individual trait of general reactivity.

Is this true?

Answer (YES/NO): YES